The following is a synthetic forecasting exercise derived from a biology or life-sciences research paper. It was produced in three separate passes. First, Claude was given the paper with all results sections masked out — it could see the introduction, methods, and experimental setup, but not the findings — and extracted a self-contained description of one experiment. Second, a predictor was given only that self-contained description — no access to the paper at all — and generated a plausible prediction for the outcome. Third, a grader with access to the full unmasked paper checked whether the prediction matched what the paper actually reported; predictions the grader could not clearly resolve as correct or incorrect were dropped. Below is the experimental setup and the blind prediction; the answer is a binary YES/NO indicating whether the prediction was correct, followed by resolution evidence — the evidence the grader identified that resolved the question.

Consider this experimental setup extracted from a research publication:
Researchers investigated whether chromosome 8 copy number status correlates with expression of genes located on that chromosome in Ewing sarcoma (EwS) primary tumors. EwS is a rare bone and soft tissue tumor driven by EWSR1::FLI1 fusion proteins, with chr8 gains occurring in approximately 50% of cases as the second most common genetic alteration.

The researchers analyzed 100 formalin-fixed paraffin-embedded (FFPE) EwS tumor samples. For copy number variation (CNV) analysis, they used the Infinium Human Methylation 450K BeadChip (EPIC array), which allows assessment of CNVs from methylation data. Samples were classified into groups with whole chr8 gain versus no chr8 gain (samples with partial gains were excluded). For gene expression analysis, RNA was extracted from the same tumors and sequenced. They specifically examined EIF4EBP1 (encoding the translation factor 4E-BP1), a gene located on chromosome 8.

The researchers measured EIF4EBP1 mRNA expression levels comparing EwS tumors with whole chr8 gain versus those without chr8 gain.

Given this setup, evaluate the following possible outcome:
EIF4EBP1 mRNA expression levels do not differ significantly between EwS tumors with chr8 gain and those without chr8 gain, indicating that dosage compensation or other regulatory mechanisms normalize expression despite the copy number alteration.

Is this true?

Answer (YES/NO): NO